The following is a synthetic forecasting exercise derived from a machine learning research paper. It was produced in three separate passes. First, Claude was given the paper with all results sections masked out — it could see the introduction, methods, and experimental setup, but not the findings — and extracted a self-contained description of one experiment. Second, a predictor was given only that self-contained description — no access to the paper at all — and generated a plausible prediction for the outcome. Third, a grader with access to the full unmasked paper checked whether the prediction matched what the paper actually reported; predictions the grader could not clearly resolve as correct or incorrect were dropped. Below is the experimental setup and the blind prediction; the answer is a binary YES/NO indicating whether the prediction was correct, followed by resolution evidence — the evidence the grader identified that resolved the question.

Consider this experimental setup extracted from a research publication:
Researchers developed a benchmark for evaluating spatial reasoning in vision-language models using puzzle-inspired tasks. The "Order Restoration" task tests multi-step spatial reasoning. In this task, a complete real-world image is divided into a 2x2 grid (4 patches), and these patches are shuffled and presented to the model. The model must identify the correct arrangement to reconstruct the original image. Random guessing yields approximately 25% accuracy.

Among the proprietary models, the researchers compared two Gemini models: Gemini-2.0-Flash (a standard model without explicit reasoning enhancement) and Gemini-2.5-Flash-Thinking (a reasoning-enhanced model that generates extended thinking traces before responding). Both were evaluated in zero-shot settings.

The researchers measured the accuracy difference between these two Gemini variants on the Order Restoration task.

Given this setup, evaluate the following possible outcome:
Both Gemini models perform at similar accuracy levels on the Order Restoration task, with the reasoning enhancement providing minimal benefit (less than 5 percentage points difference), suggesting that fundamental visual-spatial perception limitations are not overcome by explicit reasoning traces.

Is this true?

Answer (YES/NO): NO